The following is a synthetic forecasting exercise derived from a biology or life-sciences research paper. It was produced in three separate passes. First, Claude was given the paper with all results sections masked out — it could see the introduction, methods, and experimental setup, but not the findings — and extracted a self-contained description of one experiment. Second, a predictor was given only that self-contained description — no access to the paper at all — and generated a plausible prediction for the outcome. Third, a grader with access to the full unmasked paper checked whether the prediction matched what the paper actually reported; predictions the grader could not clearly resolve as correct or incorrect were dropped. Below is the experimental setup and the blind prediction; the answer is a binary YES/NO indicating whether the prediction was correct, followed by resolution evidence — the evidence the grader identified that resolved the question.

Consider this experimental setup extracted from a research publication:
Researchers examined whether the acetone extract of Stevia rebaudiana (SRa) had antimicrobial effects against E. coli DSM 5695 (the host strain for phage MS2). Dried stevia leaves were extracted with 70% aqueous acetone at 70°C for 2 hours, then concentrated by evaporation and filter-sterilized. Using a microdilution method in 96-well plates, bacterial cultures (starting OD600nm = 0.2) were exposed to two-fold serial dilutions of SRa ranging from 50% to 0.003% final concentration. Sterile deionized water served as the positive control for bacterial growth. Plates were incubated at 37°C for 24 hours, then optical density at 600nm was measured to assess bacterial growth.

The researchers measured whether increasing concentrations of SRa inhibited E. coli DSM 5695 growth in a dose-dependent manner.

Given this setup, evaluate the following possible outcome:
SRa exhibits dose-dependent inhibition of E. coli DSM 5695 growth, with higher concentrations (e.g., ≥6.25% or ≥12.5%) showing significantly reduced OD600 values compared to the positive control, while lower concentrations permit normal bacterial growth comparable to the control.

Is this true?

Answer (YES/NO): NO